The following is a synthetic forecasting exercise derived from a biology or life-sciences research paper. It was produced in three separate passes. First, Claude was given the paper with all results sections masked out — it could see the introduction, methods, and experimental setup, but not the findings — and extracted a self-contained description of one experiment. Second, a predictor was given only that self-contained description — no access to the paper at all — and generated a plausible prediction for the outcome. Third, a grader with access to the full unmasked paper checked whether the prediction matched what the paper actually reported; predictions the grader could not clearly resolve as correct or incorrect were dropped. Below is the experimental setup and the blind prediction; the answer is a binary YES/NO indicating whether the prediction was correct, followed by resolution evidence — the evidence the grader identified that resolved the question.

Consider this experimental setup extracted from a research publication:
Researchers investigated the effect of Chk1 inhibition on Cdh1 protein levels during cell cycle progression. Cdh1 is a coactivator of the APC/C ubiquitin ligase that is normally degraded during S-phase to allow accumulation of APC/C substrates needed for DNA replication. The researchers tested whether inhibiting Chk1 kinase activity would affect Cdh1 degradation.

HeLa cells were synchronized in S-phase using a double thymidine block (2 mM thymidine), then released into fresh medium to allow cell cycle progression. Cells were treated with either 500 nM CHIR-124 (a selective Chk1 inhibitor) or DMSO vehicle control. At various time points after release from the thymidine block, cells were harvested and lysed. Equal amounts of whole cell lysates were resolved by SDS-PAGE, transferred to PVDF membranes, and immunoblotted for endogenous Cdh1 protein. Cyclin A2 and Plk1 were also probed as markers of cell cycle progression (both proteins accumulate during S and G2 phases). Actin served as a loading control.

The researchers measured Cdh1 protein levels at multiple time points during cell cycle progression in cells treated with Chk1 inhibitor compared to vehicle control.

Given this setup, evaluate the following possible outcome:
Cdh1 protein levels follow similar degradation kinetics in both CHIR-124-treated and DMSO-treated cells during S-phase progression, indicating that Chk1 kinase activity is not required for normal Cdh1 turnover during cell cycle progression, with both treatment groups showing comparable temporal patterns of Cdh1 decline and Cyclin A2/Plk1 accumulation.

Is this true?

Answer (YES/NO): NO